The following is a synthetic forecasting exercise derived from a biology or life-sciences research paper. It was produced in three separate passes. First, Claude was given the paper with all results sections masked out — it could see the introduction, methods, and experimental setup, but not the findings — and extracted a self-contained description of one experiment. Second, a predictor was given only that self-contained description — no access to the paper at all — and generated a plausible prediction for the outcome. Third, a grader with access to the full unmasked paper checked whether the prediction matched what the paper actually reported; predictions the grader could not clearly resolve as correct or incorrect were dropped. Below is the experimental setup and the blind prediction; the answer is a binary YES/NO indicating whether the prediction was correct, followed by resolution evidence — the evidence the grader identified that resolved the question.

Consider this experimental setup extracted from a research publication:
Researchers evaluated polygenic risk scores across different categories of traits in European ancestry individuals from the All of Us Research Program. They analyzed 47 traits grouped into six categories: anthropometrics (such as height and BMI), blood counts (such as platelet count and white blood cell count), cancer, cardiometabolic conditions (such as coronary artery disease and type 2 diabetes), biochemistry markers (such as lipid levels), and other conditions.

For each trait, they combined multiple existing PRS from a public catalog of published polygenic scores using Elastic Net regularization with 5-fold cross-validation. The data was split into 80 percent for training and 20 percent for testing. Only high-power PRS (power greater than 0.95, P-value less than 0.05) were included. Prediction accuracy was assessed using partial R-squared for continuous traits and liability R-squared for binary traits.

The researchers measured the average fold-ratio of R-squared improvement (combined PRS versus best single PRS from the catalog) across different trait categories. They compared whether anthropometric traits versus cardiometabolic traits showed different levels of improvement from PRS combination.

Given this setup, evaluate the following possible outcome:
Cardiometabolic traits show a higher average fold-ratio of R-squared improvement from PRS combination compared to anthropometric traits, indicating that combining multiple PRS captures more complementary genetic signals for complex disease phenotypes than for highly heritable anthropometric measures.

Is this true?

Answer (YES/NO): YES